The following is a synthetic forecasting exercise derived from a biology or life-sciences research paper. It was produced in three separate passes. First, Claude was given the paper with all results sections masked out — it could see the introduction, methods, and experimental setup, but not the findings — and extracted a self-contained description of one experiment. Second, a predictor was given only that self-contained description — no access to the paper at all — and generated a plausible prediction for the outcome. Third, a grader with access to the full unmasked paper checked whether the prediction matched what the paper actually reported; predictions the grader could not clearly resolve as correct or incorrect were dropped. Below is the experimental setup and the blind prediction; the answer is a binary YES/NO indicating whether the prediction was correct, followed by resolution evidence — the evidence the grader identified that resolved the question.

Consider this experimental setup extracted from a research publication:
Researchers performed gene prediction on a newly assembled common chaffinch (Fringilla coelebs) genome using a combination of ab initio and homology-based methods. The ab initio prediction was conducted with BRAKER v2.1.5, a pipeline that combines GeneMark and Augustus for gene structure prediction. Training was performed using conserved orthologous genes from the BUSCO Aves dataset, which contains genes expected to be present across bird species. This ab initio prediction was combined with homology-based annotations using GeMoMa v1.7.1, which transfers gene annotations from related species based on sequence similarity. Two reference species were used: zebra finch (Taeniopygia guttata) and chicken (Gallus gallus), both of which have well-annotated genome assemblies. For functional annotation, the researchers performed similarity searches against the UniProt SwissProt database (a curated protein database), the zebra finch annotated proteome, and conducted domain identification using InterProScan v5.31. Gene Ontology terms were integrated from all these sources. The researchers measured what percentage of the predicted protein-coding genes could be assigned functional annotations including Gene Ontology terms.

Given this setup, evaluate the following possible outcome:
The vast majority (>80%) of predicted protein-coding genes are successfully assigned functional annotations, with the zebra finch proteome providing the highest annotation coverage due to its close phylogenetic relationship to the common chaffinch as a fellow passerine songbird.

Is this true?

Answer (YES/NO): YES